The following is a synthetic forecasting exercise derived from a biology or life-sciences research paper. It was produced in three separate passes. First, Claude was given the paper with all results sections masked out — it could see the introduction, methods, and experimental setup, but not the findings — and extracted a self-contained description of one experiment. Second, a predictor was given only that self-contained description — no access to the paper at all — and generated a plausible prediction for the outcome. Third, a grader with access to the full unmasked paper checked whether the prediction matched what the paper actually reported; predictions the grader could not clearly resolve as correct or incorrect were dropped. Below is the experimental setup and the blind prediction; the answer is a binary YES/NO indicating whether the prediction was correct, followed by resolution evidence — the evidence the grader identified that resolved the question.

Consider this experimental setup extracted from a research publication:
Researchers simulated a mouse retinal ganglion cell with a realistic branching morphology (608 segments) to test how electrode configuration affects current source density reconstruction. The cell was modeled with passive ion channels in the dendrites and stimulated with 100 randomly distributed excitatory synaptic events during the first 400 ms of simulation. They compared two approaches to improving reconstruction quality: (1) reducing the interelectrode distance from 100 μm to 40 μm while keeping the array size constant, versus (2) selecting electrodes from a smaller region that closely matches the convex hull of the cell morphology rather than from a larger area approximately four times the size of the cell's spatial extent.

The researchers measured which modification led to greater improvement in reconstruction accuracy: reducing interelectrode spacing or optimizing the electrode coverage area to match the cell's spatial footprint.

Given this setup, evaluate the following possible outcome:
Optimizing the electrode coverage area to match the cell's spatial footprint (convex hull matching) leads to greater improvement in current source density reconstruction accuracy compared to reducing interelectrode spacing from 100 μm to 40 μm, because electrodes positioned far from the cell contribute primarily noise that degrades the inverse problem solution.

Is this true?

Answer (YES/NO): YES